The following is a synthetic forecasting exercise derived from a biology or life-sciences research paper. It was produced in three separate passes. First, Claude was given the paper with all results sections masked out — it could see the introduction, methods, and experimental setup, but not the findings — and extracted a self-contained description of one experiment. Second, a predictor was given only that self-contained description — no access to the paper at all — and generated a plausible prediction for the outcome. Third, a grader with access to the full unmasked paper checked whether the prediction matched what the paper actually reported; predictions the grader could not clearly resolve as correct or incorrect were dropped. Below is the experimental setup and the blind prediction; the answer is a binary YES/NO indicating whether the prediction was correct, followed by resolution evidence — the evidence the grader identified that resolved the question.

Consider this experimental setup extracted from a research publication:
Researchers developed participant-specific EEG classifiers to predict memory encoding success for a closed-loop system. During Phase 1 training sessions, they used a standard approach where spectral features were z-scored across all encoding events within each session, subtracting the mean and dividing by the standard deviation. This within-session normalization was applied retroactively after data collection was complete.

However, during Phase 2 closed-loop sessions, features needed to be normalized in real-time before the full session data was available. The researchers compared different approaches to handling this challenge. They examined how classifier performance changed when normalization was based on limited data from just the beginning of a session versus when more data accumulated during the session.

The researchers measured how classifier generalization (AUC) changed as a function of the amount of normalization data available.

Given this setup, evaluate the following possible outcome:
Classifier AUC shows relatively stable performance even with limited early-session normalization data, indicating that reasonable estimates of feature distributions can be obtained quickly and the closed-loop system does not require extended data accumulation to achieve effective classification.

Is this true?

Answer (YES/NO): NO